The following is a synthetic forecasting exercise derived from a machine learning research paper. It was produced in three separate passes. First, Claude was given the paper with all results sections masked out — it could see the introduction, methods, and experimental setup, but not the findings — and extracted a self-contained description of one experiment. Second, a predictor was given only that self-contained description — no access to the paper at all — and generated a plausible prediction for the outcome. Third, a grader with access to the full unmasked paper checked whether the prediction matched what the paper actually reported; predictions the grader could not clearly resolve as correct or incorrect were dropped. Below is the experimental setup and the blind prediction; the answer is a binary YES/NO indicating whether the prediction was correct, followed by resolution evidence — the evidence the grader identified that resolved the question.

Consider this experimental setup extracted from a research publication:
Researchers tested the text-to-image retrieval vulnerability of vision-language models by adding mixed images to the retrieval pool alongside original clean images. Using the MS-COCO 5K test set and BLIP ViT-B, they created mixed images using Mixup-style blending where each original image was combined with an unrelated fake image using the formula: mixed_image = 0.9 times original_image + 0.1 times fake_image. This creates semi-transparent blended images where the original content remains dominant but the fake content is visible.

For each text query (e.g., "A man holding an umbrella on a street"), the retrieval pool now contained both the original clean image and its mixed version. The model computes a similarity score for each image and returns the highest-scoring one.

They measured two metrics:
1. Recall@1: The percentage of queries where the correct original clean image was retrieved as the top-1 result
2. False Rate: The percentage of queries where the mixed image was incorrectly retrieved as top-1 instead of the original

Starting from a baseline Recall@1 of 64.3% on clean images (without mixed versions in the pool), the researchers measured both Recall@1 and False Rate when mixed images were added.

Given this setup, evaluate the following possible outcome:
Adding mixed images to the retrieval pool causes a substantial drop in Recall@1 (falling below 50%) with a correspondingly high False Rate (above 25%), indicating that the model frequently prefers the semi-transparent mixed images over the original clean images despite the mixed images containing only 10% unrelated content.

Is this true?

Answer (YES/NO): YES